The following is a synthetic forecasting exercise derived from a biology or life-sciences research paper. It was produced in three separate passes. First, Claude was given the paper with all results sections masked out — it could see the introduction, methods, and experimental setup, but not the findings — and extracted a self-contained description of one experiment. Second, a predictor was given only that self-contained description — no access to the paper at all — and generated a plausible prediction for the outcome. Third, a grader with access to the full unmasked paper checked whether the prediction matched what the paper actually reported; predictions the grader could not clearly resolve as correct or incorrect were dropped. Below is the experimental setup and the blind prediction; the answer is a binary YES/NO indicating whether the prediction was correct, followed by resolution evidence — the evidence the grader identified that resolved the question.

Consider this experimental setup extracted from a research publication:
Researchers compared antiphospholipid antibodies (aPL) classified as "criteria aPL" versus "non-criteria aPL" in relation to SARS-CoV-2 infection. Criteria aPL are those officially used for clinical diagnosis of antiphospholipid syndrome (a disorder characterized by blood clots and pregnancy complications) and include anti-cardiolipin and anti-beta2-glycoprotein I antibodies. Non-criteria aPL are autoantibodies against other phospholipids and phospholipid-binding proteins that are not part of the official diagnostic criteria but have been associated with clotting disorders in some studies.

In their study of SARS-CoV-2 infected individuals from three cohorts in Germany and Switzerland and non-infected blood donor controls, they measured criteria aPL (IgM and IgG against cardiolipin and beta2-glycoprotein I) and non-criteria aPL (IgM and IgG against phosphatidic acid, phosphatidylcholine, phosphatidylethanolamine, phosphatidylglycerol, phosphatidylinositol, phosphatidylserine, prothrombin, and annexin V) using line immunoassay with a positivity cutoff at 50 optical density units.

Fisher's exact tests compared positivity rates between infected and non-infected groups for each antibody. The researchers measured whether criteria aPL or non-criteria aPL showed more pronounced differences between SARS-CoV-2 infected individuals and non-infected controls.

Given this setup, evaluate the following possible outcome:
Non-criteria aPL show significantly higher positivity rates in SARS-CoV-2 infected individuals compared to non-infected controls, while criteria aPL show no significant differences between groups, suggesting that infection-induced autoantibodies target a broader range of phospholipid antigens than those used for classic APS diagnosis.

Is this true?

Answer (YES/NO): NO